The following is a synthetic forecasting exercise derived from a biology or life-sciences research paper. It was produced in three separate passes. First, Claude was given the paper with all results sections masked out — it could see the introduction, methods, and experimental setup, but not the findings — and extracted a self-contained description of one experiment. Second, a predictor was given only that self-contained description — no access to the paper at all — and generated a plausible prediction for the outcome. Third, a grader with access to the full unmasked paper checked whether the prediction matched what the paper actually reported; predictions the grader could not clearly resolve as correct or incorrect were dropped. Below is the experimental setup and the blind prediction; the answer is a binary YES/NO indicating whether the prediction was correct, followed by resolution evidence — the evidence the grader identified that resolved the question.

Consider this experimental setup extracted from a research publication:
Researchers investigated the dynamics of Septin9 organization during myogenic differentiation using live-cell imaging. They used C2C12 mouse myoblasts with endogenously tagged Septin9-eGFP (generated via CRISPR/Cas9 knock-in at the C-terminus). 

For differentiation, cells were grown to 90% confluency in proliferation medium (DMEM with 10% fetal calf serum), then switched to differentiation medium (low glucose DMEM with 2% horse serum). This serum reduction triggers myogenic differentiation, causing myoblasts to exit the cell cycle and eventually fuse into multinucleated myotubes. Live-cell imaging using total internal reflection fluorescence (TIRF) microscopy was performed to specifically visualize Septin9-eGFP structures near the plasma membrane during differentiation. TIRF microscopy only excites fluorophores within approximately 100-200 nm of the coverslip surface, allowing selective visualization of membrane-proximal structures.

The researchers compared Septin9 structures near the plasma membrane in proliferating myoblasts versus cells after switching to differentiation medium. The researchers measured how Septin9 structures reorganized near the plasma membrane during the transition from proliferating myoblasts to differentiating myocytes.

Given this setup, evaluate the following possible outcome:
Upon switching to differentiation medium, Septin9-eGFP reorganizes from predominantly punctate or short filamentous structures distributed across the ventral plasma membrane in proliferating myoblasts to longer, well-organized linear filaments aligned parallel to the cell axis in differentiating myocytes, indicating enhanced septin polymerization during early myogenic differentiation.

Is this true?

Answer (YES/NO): NO